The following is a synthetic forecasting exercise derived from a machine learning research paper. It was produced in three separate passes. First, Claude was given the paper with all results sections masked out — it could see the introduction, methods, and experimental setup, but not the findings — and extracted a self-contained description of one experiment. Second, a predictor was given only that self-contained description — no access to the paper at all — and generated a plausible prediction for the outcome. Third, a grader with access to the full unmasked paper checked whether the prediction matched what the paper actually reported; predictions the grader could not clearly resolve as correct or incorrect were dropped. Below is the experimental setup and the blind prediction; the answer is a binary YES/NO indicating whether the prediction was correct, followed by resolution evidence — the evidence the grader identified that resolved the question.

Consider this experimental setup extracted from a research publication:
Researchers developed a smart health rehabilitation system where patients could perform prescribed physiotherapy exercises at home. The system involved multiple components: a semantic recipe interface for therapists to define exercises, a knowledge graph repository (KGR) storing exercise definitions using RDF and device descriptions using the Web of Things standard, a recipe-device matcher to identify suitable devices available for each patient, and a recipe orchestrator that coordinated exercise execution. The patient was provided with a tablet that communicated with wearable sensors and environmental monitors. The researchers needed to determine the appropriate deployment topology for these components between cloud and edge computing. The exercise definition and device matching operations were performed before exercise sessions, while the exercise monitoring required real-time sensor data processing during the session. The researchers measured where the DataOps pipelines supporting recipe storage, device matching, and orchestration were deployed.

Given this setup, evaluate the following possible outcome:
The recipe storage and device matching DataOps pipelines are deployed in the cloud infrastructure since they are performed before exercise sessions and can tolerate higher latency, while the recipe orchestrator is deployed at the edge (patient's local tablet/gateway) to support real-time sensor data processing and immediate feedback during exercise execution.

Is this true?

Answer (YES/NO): YES